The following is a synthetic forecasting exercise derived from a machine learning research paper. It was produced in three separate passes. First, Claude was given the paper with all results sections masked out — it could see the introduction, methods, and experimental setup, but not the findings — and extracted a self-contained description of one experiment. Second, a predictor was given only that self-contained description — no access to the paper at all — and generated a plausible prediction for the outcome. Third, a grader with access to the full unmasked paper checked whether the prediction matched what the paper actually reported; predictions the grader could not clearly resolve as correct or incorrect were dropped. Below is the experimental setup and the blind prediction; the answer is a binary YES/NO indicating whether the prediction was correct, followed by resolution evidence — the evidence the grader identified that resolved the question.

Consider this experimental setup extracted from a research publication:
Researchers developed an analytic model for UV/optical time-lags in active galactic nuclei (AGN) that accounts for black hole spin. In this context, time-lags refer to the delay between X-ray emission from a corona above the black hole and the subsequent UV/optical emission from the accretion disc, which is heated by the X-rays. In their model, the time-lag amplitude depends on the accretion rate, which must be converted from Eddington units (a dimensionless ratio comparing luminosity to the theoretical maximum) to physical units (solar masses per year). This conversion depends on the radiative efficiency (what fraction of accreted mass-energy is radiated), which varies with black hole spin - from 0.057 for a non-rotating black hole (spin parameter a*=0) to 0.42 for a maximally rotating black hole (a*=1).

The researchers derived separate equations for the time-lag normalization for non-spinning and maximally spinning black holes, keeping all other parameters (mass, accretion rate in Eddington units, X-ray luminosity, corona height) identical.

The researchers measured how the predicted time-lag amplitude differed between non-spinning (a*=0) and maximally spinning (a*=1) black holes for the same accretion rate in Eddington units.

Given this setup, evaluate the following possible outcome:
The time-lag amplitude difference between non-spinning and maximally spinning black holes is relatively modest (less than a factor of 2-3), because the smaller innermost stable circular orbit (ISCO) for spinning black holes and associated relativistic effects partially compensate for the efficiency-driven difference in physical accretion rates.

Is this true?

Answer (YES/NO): NO